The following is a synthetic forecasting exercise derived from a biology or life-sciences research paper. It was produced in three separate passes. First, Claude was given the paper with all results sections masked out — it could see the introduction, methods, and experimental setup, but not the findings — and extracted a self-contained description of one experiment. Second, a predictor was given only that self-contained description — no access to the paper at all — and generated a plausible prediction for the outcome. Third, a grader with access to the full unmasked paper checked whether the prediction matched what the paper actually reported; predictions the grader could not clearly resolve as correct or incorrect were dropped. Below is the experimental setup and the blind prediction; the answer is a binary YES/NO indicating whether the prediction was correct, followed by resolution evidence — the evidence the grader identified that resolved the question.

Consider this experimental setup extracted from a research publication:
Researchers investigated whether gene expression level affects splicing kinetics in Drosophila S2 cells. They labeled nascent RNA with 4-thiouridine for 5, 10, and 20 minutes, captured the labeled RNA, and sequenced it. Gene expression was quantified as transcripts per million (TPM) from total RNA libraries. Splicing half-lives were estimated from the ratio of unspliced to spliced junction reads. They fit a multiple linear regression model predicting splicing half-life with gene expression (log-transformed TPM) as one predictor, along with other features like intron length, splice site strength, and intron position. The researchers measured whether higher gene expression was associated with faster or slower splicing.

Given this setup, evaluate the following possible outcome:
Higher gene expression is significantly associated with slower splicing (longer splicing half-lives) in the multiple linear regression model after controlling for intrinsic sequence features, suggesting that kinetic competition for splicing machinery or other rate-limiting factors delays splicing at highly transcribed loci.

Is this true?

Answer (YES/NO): NO